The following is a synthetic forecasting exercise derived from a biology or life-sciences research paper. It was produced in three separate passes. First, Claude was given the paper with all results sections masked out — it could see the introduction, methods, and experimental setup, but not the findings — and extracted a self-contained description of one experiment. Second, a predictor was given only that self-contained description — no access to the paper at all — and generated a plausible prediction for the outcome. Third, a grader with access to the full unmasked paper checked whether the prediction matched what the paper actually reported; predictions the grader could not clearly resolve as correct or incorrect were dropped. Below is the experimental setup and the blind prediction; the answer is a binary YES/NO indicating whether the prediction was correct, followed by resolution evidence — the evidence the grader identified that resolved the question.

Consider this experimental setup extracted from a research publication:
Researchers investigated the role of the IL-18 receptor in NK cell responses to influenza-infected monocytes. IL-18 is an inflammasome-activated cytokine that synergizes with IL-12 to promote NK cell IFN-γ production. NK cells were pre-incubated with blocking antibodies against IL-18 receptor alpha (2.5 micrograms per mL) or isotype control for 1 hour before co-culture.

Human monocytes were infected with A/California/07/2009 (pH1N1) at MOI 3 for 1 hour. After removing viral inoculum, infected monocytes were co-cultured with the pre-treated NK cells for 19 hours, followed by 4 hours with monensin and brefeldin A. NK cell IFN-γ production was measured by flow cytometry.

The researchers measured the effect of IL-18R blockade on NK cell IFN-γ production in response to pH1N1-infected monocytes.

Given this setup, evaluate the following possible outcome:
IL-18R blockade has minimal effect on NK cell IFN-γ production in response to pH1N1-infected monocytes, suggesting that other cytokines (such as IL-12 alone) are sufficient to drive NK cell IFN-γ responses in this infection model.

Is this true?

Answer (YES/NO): NO